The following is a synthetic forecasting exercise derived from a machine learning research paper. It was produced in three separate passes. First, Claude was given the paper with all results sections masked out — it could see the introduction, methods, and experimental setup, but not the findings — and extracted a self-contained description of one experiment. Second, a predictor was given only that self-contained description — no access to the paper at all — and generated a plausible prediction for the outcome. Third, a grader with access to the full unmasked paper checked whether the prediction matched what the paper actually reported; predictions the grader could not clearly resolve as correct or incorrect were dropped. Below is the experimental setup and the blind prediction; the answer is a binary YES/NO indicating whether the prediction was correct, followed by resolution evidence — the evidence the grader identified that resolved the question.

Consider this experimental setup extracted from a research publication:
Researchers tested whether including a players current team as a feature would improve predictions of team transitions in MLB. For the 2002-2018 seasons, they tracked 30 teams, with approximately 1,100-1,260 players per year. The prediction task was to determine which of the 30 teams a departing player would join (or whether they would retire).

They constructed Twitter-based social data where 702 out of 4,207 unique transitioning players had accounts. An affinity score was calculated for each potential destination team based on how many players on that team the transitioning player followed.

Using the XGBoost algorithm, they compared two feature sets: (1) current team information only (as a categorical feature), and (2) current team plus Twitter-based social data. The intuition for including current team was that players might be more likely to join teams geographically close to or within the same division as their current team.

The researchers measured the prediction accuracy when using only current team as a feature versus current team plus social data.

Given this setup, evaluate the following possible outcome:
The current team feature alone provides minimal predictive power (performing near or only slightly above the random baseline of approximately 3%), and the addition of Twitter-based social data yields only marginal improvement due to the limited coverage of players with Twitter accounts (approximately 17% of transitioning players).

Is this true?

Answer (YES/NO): NO